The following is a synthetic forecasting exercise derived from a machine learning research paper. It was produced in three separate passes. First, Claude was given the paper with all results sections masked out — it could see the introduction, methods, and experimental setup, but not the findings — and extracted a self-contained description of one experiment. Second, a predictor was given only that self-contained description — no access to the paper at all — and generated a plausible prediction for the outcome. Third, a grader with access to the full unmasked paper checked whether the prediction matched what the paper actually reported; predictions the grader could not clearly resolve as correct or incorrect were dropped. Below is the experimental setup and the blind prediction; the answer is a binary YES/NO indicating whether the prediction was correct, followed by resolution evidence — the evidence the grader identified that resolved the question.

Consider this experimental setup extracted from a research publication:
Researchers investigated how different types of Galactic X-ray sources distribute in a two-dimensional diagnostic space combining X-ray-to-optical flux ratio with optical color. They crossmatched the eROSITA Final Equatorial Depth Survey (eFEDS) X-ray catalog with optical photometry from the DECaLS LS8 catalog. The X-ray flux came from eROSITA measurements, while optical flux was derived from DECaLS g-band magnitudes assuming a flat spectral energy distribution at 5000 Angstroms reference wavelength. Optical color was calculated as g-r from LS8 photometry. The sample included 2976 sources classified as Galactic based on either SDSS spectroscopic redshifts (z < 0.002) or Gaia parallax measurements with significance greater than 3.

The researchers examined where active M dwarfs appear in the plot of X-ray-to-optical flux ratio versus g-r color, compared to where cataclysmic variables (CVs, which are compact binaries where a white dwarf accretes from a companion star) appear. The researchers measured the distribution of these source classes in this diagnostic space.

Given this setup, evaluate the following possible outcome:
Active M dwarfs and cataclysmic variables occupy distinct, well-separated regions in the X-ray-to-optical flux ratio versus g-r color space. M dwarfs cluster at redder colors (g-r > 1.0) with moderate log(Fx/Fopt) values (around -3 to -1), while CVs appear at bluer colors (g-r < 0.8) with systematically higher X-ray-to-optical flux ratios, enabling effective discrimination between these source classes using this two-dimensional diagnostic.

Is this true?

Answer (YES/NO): NO